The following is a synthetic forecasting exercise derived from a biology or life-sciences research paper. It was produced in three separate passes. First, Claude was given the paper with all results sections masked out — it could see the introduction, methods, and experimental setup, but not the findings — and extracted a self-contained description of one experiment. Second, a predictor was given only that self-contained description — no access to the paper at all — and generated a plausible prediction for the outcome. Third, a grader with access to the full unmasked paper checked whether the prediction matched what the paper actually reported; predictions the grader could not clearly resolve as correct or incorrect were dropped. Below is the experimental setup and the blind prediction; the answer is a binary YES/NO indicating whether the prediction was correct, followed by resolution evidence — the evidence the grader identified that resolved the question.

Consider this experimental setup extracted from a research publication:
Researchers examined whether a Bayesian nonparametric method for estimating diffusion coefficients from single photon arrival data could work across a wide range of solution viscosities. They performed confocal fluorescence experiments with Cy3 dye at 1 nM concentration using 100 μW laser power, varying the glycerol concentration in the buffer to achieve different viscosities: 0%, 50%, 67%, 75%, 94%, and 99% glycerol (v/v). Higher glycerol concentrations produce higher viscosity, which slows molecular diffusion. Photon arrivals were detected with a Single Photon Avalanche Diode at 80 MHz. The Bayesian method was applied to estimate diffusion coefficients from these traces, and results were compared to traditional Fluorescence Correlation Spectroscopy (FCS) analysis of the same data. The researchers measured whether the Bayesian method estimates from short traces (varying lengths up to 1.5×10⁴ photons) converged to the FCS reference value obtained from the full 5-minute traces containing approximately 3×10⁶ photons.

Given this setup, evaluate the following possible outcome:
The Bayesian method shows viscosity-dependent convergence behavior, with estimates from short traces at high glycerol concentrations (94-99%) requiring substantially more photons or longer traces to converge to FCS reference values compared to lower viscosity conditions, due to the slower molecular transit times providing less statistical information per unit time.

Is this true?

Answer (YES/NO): NO